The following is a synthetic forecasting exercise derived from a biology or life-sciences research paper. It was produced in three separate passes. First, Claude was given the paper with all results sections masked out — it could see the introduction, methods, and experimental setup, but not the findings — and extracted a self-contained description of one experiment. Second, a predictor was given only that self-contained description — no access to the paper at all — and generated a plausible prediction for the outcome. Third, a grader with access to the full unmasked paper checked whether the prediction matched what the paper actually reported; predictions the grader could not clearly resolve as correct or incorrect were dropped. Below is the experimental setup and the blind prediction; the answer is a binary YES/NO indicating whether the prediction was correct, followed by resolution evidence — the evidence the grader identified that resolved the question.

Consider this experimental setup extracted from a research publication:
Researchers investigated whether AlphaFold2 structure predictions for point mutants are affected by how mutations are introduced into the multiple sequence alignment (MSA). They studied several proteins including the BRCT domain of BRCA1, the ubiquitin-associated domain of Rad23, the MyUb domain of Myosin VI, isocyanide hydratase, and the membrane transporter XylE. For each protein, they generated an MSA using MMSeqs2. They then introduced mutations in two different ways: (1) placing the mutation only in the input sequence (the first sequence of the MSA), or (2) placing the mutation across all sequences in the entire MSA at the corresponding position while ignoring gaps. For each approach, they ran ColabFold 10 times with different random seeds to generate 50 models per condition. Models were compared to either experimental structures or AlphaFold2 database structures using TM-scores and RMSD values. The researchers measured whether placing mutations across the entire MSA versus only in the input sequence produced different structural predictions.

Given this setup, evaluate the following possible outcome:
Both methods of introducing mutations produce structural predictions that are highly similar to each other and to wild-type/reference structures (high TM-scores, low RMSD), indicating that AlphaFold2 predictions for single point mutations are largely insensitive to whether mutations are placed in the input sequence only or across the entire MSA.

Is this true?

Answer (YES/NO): NO